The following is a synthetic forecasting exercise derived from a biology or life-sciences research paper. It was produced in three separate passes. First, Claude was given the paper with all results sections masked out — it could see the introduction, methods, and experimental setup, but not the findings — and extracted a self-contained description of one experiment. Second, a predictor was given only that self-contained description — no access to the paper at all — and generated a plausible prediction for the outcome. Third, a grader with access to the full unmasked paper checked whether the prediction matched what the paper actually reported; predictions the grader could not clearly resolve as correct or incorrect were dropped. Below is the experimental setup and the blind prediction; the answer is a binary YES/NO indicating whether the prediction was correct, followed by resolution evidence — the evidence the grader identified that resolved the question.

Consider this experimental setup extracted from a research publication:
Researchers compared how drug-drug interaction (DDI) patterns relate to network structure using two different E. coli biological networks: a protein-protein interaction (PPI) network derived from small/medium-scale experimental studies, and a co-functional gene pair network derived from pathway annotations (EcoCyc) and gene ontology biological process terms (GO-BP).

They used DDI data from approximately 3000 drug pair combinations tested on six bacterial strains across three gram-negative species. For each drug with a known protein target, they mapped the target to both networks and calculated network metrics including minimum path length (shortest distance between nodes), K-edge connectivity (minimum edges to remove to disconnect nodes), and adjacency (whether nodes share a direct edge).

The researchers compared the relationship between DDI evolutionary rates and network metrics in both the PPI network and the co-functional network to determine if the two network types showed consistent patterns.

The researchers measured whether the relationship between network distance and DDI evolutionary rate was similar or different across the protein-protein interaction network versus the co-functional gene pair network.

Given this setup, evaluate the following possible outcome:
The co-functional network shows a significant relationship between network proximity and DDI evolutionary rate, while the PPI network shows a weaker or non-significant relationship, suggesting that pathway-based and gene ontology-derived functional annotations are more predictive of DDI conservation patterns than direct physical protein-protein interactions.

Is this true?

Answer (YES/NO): NO